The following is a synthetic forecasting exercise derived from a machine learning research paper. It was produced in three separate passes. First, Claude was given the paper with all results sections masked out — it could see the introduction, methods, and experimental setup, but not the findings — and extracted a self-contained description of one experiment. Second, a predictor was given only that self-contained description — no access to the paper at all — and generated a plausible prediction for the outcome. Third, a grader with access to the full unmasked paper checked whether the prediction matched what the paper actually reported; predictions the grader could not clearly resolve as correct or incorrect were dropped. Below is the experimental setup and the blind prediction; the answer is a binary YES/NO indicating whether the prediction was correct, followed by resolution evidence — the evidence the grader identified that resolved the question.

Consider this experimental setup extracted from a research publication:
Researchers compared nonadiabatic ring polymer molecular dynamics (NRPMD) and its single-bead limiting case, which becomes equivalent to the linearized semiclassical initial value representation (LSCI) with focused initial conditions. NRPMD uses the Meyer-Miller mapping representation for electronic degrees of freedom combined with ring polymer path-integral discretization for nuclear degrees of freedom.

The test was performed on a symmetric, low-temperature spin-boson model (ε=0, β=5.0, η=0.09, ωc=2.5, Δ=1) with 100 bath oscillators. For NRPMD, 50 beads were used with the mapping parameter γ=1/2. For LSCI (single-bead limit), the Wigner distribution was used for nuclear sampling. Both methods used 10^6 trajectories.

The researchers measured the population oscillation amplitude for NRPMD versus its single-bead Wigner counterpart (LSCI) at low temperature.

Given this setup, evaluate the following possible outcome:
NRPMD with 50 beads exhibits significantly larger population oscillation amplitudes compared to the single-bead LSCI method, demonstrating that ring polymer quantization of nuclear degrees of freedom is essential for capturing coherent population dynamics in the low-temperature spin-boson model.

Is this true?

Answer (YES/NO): YES